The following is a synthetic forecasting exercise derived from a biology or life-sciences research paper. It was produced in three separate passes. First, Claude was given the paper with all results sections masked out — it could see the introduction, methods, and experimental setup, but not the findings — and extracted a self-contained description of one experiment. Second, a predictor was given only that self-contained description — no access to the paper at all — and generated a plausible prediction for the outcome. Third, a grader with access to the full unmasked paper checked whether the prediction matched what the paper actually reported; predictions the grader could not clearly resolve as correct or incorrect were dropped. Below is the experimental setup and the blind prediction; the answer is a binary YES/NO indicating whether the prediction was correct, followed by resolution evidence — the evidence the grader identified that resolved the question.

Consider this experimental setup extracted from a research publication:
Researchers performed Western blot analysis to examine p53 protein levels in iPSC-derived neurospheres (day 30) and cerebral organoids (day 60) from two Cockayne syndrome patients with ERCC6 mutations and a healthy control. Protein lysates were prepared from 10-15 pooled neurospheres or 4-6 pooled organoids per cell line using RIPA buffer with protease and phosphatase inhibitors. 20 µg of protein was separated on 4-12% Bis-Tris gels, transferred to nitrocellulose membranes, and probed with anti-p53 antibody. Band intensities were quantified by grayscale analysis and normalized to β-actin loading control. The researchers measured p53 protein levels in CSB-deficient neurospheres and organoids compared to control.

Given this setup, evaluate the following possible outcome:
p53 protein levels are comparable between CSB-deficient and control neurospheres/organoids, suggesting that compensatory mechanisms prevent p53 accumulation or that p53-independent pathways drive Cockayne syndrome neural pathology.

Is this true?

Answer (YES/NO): NO